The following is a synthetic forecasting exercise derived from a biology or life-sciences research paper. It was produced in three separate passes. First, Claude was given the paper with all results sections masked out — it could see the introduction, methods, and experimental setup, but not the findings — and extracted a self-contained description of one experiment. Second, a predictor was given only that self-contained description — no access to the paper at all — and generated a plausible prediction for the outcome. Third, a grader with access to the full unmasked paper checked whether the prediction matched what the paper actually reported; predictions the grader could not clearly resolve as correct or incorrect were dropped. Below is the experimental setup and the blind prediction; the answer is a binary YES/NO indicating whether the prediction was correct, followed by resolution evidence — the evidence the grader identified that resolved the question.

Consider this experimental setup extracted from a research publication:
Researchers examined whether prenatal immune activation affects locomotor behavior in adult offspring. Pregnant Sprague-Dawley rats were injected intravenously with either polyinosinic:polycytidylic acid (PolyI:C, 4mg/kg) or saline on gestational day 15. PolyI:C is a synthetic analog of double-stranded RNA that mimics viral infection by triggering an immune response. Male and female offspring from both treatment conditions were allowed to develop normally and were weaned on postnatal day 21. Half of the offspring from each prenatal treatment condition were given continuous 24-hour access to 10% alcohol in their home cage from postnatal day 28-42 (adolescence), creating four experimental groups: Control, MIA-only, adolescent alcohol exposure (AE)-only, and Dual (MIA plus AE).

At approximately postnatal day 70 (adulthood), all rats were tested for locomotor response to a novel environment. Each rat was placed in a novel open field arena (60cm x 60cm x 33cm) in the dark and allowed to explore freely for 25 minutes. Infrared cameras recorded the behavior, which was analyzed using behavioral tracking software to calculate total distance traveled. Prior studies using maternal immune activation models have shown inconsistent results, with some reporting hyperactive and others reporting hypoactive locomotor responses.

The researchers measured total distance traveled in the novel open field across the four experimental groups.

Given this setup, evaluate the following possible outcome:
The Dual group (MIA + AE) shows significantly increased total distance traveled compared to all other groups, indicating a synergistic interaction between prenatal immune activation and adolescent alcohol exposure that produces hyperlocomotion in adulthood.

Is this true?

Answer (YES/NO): NO